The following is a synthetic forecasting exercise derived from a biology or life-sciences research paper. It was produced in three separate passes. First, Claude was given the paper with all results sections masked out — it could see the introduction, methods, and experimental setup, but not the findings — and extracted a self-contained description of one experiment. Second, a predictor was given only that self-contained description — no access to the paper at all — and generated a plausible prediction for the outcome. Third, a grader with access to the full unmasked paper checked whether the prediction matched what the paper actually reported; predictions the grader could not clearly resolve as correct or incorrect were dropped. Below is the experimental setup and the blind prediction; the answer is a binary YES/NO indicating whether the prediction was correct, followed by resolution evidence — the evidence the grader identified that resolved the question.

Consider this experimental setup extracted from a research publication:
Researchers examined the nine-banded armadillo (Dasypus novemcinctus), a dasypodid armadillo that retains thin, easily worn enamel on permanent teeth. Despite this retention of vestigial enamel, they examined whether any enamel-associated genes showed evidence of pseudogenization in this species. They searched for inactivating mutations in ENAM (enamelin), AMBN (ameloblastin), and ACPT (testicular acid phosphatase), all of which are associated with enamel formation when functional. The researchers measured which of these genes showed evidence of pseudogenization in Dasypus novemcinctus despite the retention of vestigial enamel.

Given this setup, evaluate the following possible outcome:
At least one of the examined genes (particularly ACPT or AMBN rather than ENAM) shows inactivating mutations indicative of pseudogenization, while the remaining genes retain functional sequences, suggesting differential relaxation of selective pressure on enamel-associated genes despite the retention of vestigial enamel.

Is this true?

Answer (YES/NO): NO